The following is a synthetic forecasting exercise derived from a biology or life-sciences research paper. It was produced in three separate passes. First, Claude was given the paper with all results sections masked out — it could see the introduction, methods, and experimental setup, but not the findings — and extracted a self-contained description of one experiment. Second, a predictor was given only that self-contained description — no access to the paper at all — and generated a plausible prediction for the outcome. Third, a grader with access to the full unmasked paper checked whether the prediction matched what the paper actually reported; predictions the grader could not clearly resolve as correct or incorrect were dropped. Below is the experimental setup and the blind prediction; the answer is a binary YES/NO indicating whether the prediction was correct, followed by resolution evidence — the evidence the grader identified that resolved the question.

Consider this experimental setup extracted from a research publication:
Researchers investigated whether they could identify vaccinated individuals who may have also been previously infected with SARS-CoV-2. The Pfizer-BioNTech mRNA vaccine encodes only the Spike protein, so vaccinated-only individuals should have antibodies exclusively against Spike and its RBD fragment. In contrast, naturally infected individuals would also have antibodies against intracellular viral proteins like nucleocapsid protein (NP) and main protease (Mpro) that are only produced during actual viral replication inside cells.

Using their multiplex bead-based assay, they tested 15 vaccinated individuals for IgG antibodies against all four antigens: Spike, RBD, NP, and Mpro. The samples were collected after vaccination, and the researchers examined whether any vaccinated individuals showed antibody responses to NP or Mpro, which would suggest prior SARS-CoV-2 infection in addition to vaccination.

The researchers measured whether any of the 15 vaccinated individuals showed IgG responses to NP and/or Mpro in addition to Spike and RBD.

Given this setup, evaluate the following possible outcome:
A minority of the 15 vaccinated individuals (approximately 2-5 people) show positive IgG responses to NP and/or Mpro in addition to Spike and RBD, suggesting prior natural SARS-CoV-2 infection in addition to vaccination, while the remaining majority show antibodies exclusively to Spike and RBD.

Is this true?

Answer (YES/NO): NO